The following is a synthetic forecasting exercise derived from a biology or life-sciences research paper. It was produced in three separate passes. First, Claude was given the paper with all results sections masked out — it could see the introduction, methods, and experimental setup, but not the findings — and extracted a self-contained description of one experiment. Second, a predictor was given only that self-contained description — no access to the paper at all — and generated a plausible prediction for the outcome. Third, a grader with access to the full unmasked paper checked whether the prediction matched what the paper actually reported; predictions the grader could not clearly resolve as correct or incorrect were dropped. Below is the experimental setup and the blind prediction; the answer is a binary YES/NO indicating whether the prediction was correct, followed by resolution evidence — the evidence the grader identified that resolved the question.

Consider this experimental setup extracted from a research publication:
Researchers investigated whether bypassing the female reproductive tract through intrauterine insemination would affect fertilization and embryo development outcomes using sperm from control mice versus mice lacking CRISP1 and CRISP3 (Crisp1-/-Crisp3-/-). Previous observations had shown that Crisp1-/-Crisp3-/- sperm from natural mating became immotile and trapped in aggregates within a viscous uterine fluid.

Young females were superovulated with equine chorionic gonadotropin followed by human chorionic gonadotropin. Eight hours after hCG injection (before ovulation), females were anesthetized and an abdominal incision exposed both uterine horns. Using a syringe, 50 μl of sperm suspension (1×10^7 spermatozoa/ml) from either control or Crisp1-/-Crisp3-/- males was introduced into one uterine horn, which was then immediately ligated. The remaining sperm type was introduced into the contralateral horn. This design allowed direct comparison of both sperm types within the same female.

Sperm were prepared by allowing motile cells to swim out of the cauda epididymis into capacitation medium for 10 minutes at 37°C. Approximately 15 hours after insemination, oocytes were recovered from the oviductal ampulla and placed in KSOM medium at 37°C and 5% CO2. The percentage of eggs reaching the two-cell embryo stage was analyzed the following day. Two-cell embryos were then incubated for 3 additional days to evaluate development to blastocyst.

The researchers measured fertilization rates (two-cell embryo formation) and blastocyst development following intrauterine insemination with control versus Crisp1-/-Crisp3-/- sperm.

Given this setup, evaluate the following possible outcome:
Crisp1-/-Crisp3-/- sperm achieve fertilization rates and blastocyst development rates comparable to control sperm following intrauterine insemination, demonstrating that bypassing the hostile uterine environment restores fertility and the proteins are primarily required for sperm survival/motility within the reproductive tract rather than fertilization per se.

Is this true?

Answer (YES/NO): NO